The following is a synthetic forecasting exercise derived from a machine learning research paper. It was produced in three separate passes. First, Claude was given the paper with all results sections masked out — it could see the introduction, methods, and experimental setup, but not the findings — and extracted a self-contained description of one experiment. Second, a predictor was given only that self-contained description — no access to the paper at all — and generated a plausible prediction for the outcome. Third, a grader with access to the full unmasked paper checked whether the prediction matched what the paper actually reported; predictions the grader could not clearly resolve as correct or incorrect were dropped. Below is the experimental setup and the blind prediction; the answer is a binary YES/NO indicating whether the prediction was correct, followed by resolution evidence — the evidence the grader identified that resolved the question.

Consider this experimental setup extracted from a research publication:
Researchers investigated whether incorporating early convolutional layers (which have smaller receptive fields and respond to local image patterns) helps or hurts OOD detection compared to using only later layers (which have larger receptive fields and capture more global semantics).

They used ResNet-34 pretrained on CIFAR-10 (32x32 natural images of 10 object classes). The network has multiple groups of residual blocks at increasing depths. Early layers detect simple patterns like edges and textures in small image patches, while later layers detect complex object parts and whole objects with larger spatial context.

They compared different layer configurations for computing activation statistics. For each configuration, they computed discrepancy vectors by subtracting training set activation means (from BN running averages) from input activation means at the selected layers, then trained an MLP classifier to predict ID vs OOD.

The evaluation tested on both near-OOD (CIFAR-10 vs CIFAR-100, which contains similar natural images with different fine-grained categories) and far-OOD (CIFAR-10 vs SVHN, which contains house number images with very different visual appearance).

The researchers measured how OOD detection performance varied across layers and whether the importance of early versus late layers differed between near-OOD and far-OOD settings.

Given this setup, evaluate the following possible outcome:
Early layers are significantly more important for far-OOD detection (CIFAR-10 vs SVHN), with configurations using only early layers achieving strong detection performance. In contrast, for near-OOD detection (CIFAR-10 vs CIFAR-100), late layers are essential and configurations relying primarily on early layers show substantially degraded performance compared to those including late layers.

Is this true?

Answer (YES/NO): YES